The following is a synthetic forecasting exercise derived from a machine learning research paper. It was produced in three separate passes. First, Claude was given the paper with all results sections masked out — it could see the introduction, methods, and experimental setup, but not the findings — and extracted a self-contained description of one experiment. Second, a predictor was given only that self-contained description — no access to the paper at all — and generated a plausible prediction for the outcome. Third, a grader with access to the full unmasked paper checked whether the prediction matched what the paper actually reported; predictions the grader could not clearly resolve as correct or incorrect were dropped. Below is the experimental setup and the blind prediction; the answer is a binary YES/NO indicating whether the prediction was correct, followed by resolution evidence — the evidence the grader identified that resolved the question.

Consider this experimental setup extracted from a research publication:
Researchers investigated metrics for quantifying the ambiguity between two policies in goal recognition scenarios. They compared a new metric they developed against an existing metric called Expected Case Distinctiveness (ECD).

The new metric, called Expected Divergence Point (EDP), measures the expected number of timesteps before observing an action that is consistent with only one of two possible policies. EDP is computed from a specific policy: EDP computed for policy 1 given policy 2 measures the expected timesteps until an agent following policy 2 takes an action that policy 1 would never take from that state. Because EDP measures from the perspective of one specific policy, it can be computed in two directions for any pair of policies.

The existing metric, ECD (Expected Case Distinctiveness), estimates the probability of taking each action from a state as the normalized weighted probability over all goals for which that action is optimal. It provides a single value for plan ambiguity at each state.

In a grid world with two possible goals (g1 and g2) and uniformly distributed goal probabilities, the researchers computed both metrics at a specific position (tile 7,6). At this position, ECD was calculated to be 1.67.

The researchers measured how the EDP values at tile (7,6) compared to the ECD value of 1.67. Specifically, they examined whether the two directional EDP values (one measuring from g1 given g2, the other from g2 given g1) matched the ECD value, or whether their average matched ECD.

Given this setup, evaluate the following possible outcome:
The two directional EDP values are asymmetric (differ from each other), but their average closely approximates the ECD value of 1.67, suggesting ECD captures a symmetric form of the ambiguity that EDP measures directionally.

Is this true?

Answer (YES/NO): NO